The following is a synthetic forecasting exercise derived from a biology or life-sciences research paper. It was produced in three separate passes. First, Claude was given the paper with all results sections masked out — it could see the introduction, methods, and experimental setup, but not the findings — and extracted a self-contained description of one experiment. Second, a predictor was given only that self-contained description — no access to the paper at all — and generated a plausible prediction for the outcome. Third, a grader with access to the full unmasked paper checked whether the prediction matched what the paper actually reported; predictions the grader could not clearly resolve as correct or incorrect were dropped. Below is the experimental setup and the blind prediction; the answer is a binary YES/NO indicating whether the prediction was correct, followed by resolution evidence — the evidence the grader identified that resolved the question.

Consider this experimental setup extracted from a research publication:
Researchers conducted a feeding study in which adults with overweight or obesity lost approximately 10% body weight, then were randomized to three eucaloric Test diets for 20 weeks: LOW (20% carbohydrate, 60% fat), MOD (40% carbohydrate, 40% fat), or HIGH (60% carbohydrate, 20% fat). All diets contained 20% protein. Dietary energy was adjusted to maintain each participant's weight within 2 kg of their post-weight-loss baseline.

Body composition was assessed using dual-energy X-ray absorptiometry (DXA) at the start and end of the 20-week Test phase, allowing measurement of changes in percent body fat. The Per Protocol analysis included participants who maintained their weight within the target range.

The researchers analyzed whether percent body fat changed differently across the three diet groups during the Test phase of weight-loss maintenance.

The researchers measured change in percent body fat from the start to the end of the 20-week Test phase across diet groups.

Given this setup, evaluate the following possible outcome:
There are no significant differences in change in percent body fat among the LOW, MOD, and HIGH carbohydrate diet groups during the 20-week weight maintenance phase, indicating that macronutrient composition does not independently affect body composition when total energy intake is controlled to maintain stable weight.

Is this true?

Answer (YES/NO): YES